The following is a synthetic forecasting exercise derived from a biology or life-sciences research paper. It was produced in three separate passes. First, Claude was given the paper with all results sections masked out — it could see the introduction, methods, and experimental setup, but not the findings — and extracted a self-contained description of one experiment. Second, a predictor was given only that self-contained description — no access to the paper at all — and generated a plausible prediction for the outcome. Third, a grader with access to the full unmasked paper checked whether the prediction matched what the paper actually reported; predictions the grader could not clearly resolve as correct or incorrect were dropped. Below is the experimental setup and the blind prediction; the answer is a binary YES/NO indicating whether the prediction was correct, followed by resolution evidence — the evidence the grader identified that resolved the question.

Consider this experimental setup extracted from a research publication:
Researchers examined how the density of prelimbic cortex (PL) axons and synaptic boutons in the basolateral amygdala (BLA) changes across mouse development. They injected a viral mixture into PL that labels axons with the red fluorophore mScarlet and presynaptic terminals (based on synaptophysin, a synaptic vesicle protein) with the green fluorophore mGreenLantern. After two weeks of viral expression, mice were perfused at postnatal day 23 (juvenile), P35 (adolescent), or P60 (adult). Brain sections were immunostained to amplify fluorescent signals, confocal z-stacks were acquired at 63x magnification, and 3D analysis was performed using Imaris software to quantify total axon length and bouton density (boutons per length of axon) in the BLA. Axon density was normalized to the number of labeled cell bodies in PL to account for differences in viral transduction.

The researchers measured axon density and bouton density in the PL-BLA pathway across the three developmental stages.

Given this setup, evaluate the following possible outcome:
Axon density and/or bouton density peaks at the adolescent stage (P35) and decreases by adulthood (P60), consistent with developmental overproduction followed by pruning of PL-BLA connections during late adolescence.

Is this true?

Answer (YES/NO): NO